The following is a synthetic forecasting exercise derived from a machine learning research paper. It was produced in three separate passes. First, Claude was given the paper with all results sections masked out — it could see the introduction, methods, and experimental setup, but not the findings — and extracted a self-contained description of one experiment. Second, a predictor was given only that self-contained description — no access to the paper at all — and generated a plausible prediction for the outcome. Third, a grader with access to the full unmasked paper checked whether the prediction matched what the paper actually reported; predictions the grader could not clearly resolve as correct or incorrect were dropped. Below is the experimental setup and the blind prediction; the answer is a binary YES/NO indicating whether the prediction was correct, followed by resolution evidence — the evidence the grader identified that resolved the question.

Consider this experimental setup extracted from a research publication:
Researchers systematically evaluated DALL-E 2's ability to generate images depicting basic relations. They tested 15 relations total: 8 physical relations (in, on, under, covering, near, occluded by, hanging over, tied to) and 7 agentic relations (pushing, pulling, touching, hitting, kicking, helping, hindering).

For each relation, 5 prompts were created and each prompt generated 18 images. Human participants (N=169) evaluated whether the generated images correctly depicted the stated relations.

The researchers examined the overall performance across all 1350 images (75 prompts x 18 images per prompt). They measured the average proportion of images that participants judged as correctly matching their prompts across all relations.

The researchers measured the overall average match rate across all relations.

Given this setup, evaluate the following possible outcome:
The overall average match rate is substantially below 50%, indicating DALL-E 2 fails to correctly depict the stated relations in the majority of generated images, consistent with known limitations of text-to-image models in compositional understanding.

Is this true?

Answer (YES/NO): YES